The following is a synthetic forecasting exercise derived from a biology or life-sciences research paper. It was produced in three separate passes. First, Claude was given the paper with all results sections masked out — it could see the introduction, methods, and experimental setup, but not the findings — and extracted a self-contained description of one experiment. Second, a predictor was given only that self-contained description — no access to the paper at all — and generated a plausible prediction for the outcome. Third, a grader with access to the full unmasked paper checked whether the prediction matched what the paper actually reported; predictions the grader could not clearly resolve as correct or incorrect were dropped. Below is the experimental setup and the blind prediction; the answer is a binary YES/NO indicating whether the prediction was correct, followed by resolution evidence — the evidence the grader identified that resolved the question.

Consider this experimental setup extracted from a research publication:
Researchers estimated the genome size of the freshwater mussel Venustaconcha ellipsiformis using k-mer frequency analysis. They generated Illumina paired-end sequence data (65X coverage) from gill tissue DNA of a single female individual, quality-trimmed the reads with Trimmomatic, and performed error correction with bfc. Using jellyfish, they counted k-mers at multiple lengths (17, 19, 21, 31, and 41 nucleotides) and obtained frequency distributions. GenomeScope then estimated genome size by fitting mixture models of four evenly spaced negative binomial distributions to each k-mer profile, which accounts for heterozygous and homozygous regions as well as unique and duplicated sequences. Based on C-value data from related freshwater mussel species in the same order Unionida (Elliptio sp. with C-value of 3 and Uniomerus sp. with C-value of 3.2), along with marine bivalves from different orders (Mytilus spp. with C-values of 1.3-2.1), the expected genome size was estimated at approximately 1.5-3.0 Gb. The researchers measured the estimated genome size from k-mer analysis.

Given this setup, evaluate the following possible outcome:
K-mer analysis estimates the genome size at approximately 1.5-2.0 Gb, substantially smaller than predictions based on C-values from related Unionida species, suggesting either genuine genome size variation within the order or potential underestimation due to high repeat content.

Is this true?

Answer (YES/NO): YES